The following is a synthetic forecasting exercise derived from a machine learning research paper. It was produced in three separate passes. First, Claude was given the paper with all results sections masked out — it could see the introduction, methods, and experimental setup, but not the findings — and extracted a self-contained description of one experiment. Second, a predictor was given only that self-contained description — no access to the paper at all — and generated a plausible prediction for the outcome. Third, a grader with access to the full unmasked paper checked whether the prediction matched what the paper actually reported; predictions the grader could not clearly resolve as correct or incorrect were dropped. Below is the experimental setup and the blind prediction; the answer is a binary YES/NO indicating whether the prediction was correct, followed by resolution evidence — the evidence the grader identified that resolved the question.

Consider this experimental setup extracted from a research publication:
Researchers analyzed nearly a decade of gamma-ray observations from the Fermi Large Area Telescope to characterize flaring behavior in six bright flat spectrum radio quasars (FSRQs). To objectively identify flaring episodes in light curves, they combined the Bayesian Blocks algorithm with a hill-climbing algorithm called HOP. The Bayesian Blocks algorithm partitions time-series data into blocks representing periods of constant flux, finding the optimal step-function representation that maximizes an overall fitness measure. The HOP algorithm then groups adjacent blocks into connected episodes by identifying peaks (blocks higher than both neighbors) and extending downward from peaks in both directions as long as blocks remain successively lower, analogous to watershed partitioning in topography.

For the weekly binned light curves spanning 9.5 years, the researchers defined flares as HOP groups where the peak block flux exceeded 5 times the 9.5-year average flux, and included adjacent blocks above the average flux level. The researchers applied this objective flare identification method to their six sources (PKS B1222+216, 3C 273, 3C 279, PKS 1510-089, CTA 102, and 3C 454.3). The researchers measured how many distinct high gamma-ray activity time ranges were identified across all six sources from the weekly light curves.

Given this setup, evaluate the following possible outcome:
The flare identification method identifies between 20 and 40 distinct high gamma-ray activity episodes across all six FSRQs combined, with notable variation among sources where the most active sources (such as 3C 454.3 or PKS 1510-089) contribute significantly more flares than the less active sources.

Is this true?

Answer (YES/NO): YES